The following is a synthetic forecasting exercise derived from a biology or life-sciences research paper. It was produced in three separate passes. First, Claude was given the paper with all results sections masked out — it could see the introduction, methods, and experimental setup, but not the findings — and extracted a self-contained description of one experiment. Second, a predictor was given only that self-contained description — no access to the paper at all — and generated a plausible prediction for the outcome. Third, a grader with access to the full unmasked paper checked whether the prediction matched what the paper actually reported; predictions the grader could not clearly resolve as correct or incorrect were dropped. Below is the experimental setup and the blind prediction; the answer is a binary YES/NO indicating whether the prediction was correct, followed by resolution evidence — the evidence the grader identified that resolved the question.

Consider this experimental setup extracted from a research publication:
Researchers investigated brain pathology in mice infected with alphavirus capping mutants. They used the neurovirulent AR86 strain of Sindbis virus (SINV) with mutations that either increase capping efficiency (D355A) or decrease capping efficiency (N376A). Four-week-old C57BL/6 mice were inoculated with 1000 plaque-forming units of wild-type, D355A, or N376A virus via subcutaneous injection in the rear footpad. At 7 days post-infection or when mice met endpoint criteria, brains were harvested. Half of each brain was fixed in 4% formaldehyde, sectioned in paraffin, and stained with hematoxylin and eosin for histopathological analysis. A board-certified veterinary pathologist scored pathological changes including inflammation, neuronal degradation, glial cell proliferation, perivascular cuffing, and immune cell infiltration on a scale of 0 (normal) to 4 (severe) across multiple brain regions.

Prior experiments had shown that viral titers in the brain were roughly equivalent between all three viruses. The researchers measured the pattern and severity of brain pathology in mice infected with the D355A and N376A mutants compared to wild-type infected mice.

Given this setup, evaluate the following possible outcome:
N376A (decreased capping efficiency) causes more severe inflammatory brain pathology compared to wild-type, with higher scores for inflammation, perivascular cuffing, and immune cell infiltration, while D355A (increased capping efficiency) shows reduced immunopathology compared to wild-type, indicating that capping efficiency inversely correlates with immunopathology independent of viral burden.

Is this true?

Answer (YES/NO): NO